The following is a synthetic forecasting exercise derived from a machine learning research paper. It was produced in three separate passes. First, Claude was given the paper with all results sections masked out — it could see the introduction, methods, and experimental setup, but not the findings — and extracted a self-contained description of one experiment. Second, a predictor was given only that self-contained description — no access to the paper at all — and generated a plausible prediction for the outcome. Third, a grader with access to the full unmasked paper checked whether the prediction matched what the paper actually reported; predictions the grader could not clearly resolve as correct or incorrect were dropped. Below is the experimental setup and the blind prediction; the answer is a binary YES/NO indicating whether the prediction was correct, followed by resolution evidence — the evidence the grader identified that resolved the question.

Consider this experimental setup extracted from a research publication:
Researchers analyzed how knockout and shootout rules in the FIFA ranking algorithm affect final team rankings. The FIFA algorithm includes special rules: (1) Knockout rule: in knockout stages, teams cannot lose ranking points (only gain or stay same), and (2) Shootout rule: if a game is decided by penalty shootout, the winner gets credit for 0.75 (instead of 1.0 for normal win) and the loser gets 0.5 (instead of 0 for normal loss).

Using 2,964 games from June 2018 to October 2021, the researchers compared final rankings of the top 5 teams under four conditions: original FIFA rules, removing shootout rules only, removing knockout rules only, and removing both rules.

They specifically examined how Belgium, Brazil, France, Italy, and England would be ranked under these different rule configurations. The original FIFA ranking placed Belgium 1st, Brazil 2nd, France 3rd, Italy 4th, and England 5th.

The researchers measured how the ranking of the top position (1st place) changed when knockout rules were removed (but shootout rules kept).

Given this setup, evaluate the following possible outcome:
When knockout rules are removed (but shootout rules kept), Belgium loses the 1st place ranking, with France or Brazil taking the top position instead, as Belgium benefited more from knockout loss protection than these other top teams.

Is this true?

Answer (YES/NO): YES